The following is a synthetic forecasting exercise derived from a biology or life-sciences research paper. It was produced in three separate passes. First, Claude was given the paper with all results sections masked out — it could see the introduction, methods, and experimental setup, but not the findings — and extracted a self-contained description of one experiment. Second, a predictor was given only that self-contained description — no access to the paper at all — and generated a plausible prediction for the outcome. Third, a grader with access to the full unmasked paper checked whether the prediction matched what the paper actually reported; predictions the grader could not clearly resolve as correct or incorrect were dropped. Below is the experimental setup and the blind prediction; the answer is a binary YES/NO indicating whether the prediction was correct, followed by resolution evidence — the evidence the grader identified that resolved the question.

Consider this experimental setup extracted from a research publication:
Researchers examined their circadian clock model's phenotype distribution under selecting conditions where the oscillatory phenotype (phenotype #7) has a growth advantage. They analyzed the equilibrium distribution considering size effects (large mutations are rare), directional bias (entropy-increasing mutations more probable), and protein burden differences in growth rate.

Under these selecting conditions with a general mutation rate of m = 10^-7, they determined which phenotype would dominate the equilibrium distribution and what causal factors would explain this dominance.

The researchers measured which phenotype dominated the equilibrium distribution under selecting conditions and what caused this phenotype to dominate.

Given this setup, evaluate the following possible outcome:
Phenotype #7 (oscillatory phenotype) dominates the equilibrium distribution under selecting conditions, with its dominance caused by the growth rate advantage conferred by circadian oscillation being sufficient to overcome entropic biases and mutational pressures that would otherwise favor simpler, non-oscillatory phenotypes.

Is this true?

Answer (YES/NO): YES